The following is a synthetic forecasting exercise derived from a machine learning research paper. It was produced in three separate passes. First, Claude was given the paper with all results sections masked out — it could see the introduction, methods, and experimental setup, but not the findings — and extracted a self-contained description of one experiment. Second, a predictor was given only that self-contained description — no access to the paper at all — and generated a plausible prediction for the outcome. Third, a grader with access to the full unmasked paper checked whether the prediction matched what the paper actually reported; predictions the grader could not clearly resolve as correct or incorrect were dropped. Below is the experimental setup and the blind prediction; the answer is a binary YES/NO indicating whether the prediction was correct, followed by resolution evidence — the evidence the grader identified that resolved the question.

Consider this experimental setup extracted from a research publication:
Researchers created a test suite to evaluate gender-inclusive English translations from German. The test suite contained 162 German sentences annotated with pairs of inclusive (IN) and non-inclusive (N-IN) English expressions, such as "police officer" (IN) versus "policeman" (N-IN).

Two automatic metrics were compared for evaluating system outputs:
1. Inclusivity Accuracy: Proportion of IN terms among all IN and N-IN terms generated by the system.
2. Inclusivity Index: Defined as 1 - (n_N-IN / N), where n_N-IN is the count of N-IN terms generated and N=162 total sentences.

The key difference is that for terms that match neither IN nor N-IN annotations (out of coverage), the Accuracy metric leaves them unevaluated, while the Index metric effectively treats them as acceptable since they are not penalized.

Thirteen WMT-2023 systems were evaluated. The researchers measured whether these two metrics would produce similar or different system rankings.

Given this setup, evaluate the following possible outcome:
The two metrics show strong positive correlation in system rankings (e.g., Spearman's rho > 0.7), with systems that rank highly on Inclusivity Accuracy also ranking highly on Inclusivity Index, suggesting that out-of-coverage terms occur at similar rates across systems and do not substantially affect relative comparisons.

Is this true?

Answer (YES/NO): NO